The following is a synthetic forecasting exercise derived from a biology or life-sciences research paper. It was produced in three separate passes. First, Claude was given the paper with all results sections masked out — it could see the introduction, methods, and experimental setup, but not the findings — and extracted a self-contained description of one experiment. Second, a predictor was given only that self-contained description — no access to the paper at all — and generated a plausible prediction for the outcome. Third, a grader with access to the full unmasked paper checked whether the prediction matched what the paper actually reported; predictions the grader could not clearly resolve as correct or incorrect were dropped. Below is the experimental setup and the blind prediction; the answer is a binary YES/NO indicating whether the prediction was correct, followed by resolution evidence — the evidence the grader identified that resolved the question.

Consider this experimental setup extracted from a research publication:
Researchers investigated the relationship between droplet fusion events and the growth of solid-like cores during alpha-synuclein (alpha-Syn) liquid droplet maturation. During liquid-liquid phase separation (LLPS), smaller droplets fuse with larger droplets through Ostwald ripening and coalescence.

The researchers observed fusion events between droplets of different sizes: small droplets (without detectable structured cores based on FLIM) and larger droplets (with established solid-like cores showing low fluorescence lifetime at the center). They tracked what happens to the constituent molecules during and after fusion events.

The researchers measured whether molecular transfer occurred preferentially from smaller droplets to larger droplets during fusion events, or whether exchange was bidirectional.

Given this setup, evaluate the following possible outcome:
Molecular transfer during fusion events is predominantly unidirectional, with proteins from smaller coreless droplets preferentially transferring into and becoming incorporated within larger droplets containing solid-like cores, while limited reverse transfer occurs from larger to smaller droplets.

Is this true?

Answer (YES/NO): YES